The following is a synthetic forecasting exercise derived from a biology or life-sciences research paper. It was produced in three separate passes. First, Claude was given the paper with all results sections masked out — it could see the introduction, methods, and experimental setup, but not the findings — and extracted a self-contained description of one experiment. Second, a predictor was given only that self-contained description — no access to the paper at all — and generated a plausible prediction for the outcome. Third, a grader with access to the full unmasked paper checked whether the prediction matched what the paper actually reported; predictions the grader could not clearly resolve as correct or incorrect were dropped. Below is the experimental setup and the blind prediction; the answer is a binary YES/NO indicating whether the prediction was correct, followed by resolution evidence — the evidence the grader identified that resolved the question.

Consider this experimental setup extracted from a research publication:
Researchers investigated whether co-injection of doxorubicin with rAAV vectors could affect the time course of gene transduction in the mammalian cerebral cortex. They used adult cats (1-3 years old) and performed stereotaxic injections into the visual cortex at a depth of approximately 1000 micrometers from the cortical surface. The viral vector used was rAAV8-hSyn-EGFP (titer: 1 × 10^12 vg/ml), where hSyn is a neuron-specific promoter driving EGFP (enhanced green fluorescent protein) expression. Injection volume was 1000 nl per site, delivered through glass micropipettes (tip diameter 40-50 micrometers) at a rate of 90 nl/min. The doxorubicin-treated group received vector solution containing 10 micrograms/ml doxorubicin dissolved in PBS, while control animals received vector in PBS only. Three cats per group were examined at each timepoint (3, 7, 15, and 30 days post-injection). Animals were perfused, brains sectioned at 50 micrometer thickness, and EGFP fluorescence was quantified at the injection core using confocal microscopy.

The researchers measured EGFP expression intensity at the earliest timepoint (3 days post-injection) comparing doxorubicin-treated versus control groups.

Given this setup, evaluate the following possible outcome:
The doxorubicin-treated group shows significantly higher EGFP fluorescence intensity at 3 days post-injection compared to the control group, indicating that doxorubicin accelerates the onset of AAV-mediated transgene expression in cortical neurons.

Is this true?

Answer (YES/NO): YES